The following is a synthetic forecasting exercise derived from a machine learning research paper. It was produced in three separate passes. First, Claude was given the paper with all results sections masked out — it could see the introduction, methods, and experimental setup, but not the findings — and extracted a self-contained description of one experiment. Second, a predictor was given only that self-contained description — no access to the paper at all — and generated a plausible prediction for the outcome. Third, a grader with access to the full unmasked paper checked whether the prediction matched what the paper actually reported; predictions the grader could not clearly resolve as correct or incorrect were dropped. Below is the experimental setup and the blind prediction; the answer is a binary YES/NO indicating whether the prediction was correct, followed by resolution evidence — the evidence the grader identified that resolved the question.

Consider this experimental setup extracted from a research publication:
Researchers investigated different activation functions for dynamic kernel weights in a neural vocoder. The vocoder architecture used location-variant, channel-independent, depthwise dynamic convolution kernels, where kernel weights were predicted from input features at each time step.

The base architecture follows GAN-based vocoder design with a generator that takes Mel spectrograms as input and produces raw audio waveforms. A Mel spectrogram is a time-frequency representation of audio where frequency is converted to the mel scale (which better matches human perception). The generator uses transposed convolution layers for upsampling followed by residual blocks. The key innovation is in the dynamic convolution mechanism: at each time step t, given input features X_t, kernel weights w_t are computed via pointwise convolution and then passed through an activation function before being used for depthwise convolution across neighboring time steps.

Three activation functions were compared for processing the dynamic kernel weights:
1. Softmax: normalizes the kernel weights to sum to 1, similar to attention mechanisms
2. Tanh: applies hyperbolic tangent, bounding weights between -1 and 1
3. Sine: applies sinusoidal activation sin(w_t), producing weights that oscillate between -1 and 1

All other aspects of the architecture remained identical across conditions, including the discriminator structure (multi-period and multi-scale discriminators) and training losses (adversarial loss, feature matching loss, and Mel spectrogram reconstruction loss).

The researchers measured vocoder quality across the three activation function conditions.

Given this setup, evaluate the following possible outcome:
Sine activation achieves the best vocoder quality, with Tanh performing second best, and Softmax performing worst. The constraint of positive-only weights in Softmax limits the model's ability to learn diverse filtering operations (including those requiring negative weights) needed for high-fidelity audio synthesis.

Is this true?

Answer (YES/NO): YES